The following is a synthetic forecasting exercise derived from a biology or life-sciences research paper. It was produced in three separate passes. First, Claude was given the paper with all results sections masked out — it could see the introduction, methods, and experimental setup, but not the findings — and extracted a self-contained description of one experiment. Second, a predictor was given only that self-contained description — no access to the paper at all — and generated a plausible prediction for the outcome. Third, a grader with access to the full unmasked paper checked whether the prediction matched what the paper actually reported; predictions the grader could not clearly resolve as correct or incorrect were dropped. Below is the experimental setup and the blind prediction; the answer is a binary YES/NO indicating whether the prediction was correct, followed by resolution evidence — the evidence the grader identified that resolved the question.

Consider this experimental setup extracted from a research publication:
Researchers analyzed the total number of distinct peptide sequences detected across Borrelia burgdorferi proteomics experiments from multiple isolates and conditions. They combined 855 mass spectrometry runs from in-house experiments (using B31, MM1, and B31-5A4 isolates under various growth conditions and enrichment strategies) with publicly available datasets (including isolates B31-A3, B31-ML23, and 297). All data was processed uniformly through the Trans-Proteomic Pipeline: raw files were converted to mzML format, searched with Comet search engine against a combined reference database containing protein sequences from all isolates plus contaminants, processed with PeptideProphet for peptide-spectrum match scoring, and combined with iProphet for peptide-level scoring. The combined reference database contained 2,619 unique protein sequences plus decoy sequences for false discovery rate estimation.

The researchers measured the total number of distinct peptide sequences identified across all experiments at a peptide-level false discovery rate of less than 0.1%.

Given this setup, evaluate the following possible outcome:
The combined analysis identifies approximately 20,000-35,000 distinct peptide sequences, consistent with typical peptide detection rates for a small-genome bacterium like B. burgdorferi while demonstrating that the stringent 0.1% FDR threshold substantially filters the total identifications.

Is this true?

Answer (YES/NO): NO